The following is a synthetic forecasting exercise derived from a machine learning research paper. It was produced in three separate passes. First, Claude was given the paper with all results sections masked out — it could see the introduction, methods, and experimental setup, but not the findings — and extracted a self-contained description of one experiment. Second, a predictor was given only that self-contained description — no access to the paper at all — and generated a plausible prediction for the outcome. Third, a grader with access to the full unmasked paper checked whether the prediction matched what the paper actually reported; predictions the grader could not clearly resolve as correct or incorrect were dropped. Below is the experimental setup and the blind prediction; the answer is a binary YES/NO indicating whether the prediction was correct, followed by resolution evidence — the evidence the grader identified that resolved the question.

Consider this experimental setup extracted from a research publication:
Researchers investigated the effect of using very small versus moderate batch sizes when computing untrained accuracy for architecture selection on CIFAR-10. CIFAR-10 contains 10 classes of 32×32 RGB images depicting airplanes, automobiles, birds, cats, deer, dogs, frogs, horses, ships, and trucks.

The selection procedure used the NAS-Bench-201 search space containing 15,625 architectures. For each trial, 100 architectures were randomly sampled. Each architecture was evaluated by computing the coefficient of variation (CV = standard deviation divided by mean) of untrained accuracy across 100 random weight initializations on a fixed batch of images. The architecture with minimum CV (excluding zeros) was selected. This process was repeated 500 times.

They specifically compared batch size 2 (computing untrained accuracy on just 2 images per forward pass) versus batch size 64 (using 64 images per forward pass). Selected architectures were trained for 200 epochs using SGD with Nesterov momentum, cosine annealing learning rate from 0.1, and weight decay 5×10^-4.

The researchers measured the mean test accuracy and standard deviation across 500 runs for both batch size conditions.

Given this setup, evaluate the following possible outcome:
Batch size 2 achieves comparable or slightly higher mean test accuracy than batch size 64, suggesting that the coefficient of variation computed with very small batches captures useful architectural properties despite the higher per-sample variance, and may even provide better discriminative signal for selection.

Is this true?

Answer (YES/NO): NO